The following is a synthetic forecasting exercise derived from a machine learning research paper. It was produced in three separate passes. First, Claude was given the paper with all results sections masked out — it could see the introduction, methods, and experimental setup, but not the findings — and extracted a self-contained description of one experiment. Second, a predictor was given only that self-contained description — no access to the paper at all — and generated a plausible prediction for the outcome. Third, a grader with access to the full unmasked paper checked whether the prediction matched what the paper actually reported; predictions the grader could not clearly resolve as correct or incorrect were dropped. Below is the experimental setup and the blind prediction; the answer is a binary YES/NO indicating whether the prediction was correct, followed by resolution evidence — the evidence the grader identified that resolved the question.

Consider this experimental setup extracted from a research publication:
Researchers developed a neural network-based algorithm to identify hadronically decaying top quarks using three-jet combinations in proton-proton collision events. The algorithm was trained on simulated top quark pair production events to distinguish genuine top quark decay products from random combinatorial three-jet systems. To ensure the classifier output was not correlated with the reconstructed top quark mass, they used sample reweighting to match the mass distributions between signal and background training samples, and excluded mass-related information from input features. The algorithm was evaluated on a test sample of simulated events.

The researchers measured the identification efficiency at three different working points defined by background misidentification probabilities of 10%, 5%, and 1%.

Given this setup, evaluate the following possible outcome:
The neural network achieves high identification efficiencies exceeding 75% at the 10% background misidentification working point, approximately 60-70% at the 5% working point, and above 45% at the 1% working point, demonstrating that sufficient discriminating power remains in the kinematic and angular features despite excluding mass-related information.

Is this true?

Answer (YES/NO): NO